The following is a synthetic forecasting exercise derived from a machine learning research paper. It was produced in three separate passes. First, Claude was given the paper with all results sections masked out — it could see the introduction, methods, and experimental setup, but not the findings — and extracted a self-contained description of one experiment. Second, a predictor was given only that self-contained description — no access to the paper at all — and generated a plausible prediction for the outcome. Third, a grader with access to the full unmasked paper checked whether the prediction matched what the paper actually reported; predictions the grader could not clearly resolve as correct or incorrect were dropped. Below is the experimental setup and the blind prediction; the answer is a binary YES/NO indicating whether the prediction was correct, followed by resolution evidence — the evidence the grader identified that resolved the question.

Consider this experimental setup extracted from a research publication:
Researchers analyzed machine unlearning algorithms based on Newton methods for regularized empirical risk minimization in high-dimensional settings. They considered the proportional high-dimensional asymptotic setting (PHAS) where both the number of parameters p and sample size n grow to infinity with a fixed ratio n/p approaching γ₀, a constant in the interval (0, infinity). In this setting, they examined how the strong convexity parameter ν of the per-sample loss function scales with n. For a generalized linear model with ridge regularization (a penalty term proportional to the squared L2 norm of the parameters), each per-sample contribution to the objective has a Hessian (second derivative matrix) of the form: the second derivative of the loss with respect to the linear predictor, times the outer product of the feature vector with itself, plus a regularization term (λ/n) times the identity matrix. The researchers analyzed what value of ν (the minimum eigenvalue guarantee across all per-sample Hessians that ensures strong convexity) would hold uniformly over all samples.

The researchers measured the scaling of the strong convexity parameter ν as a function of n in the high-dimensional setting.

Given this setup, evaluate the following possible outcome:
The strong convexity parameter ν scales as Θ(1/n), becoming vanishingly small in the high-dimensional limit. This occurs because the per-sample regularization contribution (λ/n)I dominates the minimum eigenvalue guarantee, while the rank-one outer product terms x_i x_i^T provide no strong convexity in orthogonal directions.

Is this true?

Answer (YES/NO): YES